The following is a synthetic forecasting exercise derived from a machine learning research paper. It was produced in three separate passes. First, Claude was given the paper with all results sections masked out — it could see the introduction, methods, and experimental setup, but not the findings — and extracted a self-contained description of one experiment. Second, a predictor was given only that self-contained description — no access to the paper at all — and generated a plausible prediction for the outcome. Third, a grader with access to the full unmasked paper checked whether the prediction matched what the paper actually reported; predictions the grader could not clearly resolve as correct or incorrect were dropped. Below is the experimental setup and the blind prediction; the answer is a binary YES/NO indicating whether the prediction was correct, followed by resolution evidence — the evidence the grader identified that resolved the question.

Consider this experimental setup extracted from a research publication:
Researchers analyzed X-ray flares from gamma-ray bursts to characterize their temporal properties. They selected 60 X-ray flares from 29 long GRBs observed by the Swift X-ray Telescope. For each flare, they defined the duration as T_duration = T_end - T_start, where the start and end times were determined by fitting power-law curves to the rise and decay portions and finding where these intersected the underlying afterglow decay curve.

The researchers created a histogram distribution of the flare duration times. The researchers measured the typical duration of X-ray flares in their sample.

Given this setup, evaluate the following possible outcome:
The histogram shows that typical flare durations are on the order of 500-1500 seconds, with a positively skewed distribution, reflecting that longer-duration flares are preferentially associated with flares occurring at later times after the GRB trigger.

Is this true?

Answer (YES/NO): NO